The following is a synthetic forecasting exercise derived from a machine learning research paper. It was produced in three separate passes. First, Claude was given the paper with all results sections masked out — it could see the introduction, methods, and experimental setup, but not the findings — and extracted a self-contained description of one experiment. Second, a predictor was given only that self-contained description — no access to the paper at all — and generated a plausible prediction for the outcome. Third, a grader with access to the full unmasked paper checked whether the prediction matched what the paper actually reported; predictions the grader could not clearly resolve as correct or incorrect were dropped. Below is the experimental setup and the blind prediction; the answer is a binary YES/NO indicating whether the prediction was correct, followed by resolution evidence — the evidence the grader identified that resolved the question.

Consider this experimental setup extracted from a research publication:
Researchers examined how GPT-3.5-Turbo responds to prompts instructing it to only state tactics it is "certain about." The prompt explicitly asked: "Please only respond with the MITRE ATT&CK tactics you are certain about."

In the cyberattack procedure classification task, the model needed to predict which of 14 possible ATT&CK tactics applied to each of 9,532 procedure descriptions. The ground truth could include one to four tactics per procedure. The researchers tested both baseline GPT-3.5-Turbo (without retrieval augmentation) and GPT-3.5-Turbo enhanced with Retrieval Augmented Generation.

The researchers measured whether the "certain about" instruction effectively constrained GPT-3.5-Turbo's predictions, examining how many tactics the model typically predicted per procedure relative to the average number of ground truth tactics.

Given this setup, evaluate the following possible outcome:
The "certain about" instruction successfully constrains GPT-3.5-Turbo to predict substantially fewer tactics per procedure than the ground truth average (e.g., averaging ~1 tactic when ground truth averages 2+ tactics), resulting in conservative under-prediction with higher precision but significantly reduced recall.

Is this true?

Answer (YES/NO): NO